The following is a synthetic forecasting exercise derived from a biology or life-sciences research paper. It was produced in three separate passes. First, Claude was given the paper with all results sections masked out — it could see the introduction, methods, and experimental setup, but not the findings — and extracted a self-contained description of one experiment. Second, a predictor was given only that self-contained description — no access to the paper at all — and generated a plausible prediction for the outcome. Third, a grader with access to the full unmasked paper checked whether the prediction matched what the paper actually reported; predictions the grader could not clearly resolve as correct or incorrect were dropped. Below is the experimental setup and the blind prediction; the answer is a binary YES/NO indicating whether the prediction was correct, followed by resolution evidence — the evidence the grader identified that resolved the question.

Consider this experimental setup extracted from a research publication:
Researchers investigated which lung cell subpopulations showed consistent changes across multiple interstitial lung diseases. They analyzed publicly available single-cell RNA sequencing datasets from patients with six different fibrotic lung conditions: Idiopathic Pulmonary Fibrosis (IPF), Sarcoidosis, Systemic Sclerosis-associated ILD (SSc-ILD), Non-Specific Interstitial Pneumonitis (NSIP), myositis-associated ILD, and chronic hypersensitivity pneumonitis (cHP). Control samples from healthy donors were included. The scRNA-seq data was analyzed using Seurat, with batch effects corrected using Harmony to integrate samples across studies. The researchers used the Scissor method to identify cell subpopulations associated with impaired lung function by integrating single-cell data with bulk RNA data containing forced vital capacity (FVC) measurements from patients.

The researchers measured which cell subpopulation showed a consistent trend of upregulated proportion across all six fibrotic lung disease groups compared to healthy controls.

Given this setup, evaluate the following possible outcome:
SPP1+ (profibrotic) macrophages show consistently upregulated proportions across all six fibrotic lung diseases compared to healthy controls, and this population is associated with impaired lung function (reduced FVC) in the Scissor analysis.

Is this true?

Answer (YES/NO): NO